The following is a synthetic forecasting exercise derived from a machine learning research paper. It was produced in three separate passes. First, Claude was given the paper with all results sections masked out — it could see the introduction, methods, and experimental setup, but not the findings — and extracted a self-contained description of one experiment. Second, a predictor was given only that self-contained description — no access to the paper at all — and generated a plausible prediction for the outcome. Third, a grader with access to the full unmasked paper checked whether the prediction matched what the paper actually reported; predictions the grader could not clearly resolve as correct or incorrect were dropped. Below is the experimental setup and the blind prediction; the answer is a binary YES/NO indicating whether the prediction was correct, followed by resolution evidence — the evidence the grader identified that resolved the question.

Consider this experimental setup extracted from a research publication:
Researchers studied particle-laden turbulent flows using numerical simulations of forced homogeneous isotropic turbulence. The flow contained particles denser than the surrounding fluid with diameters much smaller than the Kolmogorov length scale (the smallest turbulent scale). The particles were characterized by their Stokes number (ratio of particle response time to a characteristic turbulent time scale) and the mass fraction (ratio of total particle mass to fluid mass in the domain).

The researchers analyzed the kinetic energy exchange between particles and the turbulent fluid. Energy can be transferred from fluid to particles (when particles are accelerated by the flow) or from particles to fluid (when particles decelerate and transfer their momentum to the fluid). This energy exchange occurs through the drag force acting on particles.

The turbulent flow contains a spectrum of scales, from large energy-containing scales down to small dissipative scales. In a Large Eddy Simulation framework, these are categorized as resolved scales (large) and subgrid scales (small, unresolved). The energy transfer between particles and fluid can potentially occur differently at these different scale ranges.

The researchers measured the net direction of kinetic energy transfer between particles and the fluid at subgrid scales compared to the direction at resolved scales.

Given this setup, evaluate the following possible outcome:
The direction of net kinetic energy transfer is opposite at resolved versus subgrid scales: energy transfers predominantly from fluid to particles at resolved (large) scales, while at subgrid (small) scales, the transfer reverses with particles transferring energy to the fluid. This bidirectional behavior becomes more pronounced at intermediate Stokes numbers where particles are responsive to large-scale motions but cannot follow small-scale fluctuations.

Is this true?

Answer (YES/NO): NO